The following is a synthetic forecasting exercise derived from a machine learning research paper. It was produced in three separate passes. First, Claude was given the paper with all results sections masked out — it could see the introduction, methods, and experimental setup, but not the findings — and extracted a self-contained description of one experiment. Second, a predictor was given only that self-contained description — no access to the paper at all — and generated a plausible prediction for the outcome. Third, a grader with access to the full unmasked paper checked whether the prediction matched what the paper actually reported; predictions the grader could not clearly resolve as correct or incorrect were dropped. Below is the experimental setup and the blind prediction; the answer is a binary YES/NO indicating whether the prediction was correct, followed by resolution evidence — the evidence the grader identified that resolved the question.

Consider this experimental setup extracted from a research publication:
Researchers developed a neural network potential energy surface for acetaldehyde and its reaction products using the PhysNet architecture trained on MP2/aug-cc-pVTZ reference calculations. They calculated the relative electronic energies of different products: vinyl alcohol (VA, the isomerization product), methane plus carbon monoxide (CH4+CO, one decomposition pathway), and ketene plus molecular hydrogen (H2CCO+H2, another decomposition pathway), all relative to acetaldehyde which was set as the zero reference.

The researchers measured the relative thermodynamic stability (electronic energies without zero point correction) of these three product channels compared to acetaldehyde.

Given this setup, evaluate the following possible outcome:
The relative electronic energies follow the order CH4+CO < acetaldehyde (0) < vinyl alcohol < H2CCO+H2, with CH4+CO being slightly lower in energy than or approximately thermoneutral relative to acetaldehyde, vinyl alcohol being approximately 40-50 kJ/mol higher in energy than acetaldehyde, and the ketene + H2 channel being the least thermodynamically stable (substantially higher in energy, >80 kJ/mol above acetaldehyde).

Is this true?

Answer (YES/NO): YES